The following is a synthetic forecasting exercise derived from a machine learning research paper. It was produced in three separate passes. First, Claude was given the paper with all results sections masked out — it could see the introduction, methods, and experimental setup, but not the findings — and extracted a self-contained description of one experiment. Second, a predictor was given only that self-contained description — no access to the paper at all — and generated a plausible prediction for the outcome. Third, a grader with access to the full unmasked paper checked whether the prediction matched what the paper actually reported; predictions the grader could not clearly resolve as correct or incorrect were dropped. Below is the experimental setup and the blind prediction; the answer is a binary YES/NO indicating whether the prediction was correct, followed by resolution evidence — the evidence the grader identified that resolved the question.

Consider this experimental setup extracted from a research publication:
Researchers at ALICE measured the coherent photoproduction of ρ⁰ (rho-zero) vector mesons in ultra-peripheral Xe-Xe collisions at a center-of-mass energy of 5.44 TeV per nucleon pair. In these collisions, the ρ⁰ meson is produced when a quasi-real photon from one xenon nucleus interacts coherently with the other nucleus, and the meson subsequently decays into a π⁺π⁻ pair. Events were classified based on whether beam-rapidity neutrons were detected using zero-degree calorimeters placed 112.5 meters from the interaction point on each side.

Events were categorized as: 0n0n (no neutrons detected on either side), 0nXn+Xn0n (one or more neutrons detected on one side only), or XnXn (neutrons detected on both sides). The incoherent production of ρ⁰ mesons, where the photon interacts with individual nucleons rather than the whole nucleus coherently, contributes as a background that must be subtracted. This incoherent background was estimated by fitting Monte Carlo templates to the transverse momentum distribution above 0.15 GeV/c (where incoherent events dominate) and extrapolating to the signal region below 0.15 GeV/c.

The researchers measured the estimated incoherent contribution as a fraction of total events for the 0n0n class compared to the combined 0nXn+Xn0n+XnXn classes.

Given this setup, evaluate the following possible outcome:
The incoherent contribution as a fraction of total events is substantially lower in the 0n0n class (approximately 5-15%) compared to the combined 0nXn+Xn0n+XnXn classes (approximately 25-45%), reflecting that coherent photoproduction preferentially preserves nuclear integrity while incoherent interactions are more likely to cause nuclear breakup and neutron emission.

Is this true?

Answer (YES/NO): YES